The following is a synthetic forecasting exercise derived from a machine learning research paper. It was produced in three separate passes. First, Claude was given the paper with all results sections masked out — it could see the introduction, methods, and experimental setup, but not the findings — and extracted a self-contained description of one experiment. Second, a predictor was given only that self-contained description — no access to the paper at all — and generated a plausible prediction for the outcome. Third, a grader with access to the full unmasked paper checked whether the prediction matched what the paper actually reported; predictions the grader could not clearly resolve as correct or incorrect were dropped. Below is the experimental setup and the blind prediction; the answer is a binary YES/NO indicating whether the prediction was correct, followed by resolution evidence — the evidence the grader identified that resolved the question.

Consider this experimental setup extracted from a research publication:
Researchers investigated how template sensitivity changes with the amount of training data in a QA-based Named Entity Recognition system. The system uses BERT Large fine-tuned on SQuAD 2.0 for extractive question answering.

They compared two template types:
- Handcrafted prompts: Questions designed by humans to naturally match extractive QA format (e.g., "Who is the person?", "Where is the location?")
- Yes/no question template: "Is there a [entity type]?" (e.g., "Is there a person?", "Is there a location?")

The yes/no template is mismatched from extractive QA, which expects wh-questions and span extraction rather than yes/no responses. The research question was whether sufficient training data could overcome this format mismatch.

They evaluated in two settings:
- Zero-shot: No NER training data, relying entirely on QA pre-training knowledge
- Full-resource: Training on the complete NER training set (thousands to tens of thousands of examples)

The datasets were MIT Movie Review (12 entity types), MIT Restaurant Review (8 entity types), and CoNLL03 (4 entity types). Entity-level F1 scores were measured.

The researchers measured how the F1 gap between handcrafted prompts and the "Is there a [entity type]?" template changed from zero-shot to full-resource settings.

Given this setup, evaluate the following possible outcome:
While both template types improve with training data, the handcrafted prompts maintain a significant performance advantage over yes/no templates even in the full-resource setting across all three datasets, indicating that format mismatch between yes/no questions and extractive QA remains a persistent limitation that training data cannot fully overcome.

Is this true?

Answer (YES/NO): NO